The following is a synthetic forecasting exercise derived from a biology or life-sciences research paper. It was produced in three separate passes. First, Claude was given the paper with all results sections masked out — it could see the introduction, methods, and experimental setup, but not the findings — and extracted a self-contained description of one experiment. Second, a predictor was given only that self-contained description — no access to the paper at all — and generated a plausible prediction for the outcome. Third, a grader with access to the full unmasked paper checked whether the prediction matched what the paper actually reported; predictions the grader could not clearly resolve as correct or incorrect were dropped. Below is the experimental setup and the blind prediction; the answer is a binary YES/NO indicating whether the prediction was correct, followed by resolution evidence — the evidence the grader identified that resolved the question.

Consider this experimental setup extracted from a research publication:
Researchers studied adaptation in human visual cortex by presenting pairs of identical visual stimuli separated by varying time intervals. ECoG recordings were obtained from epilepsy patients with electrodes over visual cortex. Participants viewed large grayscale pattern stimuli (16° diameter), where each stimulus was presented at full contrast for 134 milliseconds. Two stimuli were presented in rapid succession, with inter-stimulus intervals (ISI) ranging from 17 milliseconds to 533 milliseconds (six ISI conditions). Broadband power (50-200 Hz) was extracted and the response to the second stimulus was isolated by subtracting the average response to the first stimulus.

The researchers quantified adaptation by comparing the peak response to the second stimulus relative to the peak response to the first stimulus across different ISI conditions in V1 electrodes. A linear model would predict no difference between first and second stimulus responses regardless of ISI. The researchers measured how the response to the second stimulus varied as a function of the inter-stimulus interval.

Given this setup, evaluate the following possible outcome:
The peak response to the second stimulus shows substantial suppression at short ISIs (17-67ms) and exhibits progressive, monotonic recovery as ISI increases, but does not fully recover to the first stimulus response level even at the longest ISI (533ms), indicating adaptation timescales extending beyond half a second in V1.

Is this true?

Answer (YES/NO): NO